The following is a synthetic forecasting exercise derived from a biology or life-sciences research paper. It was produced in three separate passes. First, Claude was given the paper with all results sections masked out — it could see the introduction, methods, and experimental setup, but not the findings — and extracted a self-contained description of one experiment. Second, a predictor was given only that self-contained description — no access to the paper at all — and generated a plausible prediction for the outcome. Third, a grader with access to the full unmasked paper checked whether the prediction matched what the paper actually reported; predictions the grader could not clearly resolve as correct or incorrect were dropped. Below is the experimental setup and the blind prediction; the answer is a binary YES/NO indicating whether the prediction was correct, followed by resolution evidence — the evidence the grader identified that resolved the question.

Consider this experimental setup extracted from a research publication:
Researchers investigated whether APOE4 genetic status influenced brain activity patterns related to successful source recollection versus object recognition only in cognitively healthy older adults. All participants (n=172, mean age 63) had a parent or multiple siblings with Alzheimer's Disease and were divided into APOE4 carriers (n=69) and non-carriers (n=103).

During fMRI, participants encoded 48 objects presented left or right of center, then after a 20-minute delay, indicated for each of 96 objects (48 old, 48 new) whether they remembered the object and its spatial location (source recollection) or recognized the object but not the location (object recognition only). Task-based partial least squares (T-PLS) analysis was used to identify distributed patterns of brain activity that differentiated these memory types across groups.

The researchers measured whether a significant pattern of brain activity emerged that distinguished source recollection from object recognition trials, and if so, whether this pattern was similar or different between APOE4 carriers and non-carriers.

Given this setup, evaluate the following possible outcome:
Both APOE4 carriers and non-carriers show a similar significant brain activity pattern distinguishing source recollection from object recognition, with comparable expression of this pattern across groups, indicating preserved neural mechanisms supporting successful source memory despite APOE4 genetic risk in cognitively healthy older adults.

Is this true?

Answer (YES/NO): YES